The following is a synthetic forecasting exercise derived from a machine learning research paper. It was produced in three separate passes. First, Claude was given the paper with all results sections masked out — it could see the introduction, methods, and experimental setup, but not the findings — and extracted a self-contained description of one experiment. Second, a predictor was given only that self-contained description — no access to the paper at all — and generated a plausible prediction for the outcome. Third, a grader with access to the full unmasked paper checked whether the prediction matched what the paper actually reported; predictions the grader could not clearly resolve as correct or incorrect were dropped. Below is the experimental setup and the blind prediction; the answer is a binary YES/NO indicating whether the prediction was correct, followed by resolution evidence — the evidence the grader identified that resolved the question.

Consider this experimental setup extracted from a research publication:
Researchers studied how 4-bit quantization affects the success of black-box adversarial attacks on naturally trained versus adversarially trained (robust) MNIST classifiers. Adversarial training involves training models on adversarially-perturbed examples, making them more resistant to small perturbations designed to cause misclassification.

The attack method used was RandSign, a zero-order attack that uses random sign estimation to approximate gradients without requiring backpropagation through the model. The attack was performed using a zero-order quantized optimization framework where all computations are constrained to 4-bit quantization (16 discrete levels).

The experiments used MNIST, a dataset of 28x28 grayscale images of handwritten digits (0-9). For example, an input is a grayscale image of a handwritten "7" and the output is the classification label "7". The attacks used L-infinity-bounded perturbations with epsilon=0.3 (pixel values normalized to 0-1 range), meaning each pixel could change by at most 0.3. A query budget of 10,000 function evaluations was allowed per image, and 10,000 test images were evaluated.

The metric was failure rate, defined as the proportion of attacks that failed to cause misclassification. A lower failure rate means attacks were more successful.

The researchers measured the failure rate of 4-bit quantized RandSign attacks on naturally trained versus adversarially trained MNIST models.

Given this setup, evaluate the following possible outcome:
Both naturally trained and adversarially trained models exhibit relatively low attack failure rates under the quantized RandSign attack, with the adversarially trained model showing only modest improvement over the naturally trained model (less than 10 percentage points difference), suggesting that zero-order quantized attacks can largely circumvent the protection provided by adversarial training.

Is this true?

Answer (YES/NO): NO